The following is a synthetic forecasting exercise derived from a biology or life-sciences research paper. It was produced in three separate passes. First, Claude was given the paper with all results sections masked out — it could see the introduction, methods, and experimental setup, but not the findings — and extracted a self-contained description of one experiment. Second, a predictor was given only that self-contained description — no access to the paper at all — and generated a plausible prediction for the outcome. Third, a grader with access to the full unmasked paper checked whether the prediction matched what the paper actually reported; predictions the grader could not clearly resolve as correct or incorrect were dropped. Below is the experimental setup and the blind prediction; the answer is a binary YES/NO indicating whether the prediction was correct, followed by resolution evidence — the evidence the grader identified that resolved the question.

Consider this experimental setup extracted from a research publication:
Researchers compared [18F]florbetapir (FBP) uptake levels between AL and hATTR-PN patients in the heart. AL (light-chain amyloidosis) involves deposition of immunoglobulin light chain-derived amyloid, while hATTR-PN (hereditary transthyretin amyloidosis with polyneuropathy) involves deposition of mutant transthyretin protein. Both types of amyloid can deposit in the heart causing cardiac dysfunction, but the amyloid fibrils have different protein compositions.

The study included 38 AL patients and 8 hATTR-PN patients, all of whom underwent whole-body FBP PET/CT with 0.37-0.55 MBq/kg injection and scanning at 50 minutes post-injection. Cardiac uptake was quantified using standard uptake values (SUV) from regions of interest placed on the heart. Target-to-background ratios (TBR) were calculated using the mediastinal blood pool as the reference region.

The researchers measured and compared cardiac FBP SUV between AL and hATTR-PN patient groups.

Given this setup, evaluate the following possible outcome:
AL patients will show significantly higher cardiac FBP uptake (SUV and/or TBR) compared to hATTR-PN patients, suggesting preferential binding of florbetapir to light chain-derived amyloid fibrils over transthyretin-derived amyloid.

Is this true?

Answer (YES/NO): YES